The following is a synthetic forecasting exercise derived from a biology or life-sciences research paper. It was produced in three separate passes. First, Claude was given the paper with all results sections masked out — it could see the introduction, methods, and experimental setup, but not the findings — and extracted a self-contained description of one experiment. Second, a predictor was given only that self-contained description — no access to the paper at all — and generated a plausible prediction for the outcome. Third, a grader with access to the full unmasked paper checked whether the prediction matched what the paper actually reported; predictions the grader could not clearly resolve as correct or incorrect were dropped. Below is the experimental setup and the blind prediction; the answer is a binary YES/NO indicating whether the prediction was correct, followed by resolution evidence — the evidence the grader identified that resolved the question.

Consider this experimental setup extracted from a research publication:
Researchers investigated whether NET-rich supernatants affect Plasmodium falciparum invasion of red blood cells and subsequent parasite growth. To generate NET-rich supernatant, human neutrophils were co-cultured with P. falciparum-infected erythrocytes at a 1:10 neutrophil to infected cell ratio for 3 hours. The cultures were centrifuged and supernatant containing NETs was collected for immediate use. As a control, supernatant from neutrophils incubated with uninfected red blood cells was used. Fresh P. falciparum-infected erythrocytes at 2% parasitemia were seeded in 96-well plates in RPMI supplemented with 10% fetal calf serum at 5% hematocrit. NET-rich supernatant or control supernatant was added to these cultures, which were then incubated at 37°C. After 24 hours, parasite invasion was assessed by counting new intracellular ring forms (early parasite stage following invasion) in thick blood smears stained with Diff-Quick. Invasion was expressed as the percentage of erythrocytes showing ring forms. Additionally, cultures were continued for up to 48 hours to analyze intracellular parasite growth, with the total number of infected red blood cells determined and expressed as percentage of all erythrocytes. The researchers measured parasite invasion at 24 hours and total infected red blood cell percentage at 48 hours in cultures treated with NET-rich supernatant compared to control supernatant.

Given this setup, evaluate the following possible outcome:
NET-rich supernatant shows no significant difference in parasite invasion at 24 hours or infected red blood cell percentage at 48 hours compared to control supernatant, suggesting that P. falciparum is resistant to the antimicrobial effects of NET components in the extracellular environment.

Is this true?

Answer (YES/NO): NO